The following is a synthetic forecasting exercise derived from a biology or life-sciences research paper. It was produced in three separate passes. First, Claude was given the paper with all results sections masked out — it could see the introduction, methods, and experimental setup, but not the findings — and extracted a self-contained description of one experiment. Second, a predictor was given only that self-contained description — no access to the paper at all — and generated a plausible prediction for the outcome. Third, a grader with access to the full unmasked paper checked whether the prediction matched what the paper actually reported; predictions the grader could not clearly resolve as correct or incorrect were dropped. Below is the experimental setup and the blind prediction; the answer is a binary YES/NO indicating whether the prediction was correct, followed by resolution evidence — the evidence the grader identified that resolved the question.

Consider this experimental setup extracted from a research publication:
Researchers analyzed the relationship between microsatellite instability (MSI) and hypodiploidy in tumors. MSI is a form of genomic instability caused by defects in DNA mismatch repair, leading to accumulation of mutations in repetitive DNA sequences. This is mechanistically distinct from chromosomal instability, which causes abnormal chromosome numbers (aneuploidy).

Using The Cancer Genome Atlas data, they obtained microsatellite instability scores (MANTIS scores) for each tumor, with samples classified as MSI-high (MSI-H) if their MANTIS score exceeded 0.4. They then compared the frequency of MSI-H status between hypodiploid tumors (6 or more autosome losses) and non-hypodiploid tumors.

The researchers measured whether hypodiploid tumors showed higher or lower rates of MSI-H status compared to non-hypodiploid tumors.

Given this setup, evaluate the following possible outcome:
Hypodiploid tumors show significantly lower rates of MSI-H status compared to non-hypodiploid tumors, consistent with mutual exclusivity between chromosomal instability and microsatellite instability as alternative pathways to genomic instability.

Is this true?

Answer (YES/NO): YES